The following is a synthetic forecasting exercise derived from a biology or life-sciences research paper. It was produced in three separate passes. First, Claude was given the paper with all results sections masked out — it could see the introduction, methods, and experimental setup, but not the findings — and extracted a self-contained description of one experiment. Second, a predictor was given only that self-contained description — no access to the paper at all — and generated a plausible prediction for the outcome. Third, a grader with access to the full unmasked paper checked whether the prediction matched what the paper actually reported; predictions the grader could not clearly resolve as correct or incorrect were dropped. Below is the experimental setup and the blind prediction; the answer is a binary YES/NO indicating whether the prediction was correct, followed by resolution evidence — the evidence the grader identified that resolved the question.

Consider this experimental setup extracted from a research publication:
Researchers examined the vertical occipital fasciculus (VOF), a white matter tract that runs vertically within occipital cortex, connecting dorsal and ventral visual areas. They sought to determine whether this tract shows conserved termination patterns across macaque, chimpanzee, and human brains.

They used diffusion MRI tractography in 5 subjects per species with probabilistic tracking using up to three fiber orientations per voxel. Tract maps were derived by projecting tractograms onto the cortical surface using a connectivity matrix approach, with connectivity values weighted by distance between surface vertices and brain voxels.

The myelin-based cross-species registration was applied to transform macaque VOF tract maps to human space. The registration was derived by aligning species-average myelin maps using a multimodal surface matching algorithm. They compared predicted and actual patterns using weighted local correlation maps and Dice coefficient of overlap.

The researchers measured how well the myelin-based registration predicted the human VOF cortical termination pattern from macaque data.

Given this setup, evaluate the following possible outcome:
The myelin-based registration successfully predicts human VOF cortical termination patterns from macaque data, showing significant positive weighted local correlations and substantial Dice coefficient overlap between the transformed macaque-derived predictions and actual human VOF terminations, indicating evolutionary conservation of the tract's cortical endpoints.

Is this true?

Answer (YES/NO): YES